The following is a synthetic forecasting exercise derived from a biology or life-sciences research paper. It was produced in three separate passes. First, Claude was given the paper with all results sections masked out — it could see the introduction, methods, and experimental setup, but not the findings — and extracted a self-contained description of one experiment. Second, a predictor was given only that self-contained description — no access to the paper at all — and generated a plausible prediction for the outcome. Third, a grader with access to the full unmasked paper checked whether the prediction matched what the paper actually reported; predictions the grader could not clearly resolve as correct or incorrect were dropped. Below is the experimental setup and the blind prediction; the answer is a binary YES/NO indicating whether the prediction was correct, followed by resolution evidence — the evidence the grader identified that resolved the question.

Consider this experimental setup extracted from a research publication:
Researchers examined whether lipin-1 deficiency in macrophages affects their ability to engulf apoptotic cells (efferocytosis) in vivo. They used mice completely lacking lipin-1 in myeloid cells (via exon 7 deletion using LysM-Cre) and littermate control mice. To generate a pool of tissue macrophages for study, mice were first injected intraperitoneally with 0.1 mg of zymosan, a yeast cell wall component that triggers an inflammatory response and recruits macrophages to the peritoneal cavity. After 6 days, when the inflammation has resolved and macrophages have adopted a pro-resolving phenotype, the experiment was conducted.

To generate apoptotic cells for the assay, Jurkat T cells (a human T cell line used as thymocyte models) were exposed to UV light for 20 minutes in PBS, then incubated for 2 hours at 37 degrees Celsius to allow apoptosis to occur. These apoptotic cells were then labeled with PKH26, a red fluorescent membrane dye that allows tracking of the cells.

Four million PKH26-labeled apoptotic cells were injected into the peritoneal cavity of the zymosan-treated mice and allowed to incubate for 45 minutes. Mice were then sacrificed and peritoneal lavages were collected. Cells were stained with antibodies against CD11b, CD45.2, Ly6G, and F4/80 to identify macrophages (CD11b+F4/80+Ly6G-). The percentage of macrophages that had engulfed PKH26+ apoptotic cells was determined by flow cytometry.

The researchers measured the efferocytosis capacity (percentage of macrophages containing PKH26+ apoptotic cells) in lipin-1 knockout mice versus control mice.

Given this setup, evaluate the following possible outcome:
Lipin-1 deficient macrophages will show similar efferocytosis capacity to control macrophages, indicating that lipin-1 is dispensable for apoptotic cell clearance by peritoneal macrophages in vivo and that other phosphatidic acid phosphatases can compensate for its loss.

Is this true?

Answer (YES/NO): NO